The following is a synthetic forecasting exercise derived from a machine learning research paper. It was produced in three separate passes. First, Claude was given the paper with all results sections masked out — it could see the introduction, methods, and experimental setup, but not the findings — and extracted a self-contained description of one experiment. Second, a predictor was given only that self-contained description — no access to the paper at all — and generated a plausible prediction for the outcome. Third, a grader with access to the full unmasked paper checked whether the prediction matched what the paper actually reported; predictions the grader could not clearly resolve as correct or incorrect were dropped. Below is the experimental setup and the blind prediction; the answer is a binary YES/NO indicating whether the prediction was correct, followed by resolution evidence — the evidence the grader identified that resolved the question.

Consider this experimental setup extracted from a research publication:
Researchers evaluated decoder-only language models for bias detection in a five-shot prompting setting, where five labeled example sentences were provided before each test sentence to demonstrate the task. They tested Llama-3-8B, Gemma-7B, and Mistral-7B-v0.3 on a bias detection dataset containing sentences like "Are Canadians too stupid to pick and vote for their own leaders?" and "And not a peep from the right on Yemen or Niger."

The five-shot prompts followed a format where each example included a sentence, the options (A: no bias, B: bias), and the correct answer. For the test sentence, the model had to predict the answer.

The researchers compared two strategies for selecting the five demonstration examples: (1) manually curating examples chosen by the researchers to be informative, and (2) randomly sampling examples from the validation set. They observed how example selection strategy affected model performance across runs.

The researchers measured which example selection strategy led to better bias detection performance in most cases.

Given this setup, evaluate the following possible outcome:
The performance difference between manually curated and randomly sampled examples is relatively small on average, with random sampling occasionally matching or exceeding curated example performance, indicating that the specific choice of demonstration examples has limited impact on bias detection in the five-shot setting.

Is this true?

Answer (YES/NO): NO